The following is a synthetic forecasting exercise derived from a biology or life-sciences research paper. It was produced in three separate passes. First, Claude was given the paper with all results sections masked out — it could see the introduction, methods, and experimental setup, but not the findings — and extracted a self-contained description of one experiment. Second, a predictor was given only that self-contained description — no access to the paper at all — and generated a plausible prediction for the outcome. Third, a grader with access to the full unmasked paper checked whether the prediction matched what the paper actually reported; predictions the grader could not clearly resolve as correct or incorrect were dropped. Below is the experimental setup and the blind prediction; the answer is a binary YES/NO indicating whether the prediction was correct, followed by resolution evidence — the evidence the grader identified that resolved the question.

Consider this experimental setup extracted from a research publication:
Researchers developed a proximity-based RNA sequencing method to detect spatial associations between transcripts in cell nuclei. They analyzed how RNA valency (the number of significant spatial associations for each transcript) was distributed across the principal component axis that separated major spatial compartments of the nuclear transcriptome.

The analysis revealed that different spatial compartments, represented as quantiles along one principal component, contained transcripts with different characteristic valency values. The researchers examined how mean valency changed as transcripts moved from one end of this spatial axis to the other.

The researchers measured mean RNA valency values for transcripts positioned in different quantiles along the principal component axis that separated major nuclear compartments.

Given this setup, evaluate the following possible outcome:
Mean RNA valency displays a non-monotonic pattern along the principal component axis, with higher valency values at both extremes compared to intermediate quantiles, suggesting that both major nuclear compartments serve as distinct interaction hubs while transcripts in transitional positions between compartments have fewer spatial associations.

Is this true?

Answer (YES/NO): NO